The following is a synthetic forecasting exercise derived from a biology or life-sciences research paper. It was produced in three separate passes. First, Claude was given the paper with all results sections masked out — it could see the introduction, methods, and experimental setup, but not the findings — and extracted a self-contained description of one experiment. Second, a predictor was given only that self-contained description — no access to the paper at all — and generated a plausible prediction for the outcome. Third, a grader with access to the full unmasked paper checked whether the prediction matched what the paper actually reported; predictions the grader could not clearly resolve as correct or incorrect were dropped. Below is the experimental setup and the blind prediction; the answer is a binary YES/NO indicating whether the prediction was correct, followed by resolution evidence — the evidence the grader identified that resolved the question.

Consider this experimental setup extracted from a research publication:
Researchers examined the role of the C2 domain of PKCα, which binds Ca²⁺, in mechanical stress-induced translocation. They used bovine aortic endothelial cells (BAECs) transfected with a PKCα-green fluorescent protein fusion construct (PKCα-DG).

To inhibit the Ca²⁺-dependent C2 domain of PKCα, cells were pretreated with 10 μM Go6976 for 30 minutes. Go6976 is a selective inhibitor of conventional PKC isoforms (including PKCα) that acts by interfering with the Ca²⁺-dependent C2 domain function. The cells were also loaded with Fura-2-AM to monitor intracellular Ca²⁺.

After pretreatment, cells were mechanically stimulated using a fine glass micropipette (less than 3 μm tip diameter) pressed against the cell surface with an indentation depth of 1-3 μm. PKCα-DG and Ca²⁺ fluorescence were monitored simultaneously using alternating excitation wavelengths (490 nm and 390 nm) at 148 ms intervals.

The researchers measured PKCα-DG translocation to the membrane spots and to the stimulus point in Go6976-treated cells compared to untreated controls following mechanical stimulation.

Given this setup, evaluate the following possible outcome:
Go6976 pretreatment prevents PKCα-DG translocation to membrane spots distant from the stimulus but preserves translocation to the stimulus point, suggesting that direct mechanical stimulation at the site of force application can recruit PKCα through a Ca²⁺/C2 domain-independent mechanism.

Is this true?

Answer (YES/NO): NO